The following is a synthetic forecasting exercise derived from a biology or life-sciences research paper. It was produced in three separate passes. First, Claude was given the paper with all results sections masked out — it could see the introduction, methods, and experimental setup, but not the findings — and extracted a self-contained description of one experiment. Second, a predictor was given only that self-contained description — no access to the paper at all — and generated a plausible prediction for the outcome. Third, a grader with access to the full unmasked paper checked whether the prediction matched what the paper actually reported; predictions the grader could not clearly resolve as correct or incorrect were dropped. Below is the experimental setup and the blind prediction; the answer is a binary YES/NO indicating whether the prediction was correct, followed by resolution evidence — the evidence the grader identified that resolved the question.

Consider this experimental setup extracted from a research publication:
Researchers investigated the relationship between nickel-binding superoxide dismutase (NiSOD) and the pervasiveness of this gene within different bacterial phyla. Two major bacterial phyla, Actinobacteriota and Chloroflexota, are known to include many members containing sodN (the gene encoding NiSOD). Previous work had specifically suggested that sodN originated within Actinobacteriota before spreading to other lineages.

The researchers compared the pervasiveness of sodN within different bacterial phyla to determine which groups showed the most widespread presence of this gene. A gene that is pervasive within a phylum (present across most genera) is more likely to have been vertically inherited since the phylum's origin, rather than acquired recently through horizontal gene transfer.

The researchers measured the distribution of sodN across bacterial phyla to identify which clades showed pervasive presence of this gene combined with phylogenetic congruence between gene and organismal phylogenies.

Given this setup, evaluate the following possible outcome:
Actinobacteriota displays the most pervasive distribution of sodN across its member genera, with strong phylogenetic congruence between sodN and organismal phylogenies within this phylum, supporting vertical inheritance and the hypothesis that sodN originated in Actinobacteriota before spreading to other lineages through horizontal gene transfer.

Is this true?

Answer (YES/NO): NO